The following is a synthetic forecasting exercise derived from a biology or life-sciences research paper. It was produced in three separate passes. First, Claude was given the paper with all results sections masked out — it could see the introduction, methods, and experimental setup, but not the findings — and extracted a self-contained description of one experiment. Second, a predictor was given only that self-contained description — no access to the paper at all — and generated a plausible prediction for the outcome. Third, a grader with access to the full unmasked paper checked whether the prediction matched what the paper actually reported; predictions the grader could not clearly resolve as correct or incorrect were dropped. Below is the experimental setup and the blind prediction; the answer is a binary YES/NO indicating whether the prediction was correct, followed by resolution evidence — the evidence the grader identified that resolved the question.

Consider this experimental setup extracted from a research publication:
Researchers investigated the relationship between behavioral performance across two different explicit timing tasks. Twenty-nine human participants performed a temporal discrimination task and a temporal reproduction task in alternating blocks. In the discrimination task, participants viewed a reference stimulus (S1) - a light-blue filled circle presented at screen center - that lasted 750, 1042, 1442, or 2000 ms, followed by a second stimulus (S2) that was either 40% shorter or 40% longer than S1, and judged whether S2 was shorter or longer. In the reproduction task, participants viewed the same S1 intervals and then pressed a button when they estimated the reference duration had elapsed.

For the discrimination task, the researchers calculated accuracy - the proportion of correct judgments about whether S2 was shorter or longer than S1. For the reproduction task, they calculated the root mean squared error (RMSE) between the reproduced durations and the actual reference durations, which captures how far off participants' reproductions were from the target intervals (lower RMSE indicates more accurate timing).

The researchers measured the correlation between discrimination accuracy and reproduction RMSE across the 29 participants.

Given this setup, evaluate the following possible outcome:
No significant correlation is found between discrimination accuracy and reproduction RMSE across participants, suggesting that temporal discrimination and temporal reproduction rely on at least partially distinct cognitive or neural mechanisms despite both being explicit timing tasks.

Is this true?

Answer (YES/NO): NO